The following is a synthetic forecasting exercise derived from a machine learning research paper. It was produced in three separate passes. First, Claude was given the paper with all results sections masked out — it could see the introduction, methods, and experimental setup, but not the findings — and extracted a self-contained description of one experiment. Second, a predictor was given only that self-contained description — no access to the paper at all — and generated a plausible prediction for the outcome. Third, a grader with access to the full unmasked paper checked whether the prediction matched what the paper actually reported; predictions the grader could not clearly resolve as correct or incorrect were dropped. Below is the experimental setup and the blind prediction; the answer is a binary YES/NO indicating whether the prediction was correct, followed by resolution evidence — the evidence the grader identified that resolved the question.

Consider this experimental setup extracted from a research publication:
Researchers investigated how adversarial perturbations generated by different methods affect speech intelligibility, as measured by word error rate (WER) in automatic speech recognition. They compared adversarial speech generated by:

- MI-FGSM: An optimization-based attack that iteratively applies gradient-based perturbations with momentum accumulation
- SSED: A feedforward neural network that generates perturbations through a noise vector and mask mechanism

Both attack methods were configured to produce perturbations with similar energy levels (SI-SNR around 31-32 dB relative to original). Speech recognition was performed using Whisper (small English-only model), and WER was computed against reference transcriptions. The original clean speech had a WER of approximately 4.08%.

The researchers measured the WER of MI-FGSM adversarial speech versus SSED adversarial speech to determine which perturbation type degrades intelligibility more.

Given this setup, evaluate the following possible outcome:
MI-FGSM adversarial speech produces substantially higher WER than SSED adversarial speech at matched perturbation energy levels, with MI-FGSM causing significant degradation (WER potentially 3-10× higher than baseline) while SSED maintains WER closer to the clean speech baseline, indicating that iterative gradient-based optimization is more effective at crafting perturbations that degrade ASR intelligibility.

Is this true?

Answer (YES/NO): NO